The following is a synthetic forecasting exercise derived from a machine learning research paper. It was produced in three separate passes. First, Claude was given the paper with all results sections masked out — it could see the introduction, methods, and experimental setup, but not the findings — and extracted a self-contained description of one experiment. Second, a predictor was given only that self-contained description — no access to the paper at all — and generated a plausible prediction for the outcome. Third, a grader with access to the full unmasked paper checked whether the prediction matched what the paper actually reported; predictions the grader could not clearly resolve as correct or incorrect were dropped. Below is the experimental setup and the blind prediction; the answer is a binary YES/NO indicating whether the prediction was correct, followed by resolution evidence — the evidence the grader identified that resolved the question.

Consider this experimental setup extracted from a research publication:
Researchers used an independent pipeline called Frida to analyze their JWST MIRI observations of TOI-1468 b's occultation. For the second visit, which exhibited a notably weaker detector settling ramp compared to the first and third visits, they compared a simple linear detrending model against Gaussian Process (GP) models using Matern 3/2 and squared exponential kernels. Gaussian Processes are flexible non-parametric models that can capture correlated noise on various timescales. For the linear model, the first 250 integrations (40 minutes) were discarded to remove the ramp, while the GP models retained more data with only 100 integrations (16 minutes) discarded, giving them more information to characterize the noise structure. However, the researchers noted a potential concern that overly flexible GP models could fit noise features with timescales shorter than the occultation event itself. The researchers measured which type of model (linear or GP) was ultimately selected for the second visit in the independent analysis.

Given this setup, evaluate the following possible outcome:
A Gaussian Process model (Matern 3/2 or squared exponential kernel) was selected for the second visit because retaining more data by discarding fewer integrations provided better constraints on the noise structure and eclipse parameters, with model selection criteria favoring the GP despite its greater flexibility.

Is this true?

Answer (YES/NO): NO